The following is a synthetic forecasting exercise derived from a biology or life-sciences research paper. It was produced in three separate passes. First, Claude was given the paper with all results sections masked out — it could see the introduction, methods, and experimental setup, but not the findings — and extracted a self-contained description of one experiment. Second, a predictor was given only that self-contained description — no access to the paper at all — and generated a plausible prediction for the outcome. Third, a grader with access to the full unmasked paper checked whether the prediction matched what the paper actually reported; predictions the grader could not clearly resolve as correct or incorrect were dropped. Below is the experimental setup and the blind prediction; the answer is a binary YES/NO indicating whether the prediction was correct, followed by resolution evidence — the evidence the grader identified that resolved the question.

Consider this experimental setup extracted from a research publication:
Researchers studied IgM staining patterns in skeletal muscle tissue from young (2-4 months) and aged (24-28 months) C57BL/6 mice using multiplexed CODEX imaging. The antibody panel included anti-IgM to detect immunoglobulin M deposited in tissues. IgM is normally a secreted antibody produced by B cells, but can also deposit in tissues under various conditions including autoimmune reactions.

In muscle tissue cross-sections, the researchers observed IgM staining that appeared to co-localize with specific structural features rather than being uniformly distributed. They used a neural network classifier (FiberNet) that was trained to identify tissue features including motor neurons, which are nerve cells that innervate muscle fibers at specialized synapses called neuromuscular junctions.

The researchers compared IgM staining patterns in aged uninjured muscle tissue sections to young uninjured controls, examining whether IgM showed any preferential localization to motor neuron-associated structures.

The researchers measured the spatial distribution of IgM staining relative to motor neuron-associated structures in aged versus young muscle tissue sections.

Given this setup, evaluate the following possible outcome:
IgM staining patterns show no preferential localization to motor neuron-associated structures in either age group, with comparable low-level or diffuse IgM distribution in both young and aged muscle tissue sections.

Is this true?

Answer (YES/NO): NO